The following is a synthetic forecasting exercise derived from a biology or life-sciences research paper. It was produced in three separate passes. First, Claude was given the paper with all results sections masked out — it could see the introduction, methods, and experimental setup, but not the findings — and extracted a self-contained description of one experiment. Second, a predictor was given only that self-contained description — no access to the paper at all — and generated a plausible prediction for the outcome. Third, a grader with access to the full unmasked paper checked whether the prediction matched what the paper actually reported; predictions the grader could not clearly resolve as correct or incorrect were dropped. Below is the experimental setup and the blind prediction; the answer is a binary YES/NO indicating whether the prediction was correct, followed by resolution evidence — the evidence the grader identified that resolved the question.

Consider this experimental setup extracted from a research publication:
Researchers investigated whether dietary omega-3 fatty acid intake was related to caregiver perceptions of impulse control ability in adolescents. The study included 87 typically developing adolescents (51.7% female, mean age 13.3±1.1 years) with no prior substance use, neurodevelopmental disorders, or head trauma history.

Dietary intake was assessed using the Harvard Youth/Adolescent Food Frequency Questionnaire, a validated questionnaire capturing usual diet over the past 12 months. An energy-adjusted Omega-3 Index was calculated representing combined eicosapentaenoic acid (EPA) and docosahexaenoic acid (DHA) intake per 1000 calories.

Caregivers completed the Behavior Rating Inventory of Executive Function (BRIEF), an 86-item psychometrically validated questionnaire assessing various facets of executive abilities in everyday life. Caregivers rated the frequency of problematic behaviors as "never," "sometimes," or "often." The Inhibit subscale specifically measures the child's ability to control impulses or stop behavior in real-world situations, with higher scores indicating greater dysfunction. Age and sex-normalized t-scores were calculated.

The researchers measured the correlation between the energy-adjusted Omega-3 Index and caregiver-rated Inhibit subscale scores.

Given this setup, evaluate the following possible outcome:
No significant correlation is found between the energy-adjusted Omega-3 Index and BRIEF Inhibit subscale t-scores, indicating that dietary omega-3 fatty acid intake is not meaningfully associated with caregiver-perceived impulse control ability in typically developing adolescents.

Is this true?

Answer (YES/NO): NO